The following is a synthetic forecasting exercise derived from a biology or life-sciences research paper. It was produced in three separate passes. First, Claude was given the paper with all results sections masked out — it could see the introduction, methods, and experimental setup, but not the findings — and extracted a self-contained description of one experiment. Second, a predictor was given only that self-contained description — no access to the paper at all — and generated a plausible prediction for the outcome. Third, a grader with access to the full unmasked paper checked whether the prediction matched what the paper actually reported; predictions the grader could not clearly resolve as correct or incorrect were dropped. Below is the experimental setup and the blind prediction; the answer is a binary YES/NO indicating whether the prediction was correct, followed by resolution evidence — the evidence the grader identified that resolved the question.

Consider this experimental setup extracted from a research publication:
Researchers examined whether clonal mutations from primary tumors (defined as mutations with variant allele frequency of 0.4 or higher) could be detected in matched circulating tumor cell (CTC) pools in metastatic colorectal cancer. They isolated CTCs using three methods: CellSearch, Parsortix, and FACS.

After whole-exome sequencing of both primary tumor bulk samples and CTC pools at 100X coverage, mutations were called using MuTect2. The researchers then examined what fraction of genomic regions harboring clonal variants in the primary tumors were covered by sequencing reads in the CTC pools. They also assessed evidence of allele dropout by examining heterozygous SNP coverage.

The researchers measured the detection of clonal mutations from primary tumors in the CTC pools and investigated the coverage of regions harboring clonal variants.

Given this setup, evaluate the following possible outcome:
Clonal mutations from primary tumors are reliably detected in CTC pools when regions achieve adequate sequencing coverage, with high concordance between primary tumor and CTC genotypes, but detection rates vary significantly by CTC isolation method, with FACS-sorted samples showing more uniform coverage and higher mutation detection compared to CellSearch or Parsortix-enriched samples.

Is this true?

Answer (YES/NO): NO